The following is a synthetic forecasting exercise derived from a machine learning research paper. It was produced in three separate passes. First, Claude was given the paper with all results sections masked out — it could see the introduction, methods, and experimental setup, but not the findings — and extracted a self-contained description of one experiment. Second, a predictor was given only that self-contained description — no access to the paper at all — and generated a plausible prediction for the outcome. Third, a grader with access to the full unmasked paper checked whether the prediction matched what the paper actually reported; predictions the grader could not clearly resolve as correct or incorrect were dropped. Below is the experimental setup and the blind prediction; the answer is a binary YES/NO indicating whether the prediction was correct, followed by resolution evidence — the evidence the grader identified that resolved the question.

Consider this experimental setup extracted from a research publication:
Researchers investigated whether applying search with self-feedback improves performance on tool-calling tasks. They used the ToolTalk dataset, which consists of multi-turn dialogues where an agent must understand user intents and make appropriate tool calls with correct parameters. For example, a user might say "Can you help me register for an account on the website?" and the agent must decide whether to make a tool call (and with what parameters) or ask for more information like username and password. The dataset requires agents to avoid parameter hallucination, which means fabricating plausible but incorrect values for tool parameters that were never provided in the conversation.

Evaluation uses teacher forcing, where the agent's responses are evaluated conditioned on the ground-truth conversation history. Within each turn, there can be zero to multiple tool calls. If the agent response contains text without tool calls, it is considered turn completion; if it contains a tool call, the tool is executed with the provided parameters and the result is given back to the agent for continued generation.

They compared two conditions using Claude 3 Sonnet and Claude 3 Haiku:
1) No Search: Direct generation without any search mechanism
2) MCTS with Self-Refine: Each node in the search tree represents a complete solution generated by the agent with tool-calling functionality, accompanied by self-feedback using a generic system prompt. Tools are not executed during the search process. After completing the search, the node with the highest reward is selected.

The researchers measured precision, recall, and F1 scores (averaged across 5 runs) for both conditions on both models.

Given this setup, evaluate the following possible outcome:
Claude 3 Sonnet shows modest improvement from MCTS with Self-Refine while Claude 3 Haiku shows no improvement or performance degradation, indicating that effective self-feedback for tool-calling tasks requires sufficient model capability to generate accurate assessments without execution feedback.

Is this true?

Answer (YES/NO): NO